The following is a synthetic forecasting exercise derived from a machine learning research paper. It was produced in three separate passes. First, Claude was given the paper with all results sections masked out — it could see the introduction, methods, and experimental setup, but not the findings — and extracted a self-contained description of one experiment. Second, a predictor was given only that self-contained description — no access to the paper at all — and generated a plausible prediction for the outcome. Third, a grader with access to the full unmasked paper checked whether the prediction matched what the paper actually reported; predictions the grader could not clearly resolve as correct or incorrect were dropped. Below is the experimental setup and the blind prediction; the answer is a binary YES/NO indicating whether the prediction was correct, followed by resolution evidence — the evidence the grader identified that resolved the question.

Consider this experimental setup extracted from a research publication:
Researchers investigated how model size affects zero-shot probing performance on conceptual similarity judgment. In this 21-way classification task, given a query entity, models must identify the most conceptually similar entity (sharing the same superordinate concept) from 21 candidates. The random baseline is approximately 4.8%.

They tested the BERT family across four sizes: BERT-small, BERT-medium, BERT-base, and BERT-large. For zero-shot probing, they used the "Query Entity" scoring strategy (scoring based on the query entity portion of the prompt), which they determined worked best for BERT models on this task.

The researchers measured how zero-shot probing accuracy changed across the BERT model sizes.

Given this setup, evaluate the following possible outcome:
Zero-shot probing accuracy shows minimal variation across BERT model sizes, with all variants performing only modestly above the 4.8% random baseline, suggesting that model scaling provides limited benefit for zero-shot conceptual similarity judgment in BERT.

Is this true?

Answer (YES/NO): NO